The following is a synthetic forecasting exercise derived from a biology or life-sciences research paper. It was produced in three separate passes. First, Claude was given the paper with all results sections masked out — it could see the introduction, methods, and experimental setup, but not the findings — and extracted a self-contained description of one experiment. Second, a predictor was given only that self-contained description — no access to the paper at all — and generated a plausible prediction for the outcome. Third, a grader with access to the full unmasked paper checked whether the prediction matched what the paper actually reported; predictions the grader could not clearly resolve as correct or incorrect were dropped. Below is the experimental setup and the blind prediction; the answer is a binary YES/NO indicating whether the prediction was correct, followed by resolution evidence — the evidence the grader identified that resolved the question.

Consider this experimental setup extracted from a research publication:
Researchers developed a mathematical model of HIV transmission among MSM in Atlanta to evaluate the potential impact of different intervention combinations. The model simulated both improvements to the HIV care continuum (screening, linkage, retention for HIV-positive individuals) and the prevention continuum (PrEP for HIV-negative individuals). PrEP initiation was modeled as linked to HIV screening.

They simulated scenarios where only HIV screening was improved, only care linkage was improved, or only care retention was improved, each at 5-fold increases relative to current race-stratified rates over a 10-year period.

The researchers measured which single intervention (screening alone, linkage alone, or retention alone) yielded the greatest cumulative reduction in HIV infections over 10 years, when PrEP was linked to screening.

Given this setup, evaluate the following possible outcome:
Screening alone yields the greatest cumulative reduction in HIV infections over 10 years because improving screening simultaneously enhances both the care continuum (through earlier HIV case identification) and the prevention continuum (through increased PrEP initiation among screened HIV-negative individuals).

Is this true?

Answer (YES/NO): YES